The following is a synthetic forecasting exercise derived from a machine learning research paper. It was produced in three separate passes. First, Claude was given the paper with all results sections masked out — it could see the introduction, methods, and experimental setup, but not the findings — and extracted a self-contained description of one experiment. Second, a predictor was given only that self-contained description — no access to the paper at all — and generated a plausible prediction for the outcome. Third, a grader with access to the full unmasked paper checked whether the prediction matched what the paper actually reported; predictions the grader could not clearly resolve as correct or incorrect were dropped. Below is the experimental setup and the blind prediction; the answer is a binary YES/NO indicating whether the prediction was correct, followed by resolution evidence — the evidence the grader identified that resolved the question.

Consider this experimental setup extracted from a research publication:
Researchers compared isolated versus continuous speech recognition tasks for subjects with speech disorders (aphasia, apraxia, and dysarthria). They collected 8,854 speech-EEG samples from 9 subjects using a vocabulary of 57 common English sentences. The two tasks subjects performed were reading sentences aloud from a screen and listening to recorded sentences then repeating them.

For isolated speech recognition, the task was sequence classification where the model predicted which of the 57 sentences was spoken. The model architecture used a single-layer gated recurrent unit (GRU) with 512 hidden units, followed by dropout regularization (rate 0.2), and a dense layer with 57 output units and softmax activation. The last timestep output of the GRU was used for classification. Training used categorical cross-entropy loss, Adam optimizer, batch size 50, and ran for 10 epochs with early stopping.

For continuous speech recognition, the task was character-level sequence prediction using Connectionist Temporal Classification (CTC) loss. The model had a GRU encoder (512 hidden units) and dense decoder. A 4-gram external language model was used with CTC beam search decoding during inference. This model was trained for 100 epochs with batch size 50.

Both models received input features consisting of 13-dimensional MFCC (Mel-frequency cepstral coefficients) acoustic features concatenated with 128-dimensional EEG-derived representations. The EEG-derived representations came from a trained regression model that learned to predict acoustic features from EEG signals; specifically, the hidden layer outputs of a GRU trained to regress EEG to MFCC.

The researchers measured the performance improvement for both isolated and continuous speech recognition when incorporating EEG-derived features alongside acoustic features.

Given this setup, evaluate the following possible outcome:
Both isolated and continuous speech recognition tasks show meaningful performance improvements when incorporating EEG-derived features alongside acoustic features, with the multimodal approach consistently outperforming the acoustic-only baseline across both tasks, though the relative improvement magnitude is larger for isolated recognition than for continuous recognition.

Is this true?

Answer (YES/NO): NO